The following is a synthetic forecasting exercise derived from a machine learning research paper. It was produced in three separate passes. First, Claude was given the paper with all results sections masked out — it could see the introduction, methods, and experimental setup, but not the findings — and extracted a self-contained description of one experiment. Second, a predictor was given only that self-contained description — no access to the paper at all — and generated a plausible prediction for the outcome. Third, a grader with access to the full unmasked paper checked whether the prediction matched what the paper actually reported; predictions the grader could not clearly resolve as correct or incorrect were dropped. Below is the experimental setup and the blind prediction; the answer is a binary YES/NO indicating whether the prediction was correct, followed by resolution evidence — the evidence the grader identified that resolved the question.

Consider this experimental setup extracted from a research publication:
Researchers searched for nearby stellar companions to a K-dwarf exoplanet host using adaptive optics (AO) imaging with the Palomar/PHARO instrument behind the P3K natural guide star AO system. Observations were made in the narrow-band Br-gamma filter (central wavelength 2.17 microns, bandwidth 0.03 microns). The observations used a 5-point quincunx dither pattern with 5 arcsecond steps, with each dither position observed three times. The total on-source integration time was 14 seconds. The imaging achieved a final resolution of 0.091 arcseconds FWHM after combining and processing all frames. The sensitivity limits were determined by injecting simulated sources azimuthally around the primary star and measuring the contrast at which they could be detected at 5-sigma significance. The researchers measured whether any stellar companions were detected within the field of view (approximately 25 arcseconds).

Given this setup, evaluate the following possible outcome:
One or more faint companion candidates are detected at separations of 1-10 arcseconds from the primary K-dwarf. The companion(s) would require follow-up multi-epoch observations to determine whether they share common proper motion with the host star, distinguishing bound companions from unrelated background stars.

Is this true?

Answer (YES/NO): NO